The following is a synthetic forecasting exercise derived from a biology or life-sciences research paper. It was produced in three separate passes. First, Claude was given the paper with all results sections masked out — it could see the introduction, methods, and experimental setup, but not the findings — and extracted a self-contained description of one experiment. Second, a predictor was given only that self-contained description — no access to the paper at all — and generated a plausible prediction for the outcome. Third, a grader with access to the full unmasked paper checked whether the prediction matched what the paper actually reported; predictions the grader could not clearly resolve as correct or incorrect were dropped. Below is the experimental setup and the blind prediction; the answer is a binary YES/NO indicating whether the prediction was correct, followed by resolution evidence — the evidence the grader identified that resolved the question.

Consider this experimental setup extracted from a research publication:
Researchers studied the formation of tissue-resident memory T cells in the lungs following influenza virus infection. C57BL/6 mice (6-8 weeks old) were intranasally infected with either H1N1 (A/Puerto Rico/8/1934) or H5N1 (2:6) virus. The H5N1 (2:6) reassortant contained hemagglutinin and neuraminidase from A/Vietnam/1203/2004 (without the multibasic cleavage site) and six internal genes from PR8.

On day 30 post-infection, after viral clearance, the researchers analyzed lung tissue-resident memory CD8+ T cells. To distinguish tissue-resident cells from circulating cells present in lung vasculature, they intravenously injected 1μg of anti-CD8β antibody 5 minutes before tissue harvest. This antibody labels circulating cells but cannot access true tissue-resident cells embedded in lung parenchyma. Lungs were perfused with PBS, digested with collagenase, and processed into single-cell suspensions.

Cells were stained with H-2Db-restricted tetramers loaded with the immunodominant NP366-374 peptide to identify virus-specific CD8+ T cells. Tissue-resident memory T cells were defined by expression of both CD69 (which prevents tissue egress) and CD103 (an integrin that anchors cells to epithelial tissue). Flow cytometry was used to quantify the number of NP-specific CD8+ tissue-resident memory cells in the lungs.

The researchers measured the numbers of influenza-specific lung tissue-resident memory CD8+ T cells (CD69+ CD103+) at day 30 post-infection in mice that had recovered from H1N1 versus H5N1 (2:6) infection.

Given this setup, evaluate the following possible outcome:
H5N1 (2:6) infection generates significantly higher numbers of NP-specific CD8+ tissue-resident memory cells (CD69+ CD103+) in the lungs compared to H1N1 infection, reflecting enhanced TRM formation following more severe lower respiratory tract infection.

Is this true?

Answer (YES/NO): NO